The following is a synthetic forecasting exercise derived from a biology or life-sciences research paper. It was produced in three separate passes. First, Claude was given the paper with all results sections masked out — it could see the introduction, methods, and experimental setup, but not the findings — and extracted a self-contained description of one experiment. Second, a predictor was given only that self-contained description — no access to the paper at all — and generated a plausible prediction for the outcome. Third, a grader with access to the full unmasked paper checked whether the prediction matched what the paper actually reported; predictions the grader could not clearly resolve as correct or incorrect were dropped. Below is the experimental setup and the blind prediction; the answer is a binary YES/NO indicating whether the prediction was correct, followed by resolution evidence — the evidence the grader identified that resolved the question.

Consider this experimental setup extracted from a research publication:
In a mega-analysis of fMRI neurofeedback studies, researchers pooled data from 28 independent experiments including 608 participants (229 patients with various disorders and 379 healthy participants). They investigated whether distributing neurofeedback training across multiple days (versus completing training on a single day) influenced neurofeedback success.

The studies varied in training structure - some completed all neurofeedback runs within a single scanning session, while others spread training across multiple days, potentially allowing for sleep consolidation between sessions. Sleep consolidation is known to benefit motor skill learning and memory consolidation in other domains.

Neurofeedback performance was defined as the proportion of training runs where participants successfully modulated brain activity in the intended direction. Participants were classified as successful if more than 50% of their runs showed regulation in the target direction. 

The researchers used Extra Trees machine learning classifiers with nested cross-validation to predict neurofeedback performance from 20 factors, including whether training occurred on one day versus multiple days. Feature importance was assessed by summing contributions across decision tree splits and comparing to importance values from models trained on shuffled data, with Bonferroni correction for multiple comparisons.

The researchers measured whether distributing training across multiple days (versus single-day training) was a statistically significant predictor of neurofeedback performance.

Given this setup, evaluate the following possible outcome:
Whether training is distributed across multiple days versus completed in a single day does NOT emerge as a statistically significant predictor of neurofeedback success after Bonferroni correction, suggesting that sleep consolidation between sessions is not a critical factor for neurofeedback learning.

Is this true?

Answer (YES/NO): YES